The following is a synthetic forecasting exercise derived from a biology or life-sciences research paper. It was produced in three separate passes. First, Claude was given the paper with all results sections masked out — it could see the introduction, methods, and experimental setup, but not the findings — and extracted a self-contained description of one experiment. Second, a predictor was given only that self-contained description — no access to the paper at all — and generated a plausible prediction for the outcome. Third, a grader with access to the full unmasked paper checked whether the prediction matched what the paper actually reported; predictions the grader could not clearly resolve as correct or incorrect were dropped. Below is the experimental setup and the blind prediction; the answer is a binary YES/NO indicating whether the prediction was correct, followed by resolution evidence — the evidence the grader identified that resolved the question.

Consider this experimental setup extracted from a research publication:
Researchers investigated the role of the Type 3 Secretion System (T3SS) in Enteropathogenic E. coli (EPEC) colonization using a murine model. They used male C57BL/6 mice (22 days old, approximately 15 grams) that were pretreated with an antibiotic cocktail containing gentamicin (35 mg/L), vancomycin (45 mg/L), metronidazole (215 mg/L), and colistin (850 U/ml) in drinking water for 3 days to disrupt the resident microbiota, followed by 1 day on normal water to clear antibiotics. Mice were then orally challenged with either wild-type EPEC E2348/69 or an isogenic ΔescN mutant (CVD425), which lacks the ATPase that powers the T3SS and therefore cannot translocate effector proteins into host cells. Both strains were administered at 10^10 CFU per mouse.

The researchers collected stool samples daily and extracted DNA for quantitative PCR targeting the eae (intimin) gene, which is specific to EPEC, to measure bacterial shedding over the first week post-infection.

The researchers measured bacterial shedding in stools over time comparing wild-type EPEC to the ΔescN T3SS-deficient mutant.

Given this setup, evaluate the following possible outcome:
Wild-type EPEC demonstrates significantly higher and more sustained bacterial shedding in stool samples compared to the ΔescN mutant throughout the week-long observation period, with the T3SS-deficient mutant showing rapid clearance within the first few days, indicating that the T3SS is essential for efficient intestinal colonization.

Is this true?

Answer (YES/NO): NO